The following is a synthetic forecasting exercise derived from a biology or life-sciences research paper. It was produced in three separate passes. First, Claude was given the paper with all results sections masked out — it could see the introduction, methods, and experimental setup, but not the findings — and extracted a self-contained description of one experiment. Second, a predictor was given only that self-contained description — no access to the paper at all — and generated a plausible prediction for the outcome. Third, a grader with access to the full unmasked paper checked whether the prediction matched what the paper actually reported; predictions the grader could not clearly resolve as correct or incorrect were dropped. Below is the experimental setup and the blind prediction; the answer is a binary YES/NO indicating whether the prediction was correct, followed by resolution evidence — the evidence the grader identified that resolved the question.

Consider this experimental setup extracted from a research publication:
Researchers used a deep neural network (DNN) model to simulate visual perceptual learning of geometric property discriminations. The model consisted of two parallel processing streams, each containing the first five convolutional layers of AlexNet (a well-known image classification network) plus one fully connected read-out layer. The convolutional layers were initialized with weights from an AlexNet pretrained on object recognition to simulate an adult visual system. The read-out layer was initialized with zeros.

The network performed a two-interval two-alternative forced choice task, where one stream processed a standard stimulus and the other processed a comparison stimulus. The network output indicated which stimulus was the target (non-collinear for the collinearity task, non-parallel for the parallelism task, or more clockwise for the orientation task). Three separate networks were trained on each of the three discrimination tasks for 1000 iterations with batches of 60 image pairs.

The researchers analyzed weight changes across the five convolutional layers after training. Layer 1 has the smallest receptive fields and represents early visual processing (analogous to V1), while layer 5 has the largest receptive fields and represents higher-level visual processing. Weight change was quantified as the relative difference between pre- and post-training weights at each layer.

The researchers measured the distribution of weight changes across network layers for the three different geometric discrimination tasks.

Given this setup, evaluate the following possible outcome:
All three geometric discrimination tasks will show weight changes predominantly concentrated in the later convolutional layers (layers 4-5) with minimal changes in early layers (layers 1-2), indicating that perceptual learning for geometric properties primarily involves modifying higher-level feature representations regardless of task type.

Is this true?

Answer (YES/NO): NO